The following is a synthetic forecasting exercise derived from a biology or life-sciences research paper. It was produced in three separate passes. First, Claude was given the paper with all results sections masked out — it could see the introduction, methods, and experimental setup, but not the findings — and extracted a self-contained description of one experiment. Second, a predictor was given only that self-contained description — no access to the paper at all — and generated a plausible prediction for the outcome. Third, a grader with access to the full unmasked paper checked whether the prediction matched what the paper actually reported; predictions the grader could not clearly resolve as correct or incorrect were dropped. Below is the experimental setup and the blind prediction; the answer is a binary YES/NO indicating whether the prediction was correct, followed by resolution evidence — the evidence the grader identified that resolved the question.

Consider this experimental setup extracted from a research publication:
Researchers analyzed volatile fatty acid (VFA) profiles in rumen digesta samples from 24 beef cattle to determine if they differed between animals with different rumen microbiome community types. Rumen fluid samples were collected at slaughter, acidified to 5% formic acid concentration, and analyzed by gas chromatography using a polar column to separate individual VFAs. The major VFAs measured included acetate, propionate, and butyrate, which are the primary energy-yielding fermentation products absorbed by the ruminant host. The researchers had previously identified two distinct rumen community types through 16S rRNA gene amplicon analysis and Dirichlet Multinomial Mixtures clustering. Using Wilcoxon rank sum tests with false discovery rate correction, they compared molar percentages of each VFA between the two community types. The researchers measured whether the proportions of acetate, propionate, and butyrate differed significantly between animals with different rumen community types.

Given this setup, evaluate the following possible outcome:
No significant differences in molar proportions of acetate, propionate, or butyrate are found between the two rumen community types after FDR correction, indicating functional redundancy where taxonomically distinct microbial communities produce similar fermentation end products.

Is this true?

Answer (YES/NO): NO